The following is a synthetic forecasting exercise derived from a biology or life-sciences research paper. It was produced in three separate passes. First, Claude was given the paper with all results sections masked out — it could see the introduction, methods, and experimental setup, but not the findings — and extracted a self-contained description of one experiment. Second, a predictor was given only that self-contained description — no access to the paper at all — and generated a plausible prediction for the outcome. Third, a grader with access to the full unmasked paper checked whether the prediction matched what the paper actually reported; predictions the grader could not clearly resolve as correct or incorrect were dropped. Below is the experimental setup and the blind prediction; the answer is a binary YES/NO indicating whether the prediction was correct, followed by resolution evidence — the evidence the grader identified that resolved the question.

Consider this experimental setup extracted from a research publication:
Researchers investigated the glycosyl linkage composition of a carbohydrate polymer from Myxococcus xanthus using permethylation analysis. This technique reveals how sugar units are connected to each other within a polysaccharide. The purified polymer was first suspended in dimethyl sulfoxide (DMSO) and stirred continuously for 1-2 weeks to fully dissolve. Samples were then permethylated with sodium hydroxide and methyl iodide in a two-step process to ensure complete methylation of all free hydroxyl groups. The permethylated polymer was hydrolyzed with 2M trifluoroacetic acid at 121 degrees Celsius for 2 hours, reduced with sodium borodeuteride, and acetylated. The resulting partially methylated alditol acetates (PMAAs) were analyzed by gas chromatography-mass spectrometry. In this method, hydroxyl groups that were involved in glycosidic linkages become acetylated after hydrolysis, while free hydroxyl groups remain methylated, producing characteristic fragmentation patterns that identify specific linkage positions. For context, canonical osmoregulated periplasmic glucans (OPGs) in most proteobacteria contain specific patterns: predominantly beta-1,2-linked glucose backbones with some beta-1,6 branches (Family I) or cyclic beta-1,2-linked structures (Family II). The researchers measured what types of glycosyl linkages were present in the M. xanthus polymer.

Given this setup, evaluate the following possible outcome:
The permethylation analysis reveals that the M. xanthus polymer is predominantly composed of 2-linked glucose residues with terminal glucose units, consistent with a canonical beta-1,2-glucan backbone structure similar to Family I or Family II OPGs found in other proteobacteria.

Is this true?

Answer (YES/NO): NO